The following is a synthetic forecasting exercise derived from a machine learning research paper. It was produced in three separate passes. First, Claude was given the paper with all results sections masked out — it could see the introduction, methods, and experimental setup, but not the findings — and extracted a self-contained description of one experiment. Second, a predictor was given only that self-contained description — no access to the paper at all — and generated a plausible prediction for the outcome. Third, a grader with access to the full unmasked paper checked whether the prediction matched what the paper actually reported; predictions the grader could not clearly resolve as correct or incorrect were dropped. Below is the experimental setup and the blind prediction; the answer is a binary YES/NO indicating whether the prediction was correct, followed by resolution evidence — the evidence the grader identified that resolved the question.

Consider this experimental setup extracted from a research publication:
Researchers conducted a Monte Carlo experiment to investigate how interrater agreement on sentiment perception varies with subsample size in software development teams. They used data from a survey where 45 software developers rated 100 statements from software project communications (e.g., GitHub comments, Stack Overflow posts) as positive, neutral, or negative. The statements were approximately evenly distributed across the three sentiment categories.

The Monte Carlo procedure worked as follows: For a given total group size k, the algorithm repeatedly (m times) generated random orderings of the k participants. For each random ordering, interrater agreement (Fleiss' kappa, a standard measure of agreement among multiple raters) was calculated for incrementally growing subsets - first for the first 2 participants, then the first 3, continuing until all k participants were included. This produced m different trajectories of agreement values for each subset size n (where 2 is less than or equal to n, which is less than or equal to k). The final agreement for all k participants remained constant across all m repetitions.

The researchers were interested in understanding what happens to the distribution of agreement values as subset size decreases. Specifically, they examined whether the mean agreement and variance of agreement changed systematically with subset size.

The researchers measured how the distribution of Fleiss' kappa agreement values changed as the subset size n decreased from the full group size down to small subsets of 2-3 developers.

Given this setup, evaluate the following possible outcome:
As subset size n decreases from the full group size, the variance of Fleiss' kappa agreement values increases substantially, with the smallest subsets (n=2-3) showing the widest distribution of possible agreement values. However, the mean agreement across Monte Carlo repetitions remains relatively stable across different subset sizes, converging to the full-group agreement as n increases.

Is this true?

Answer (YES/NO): YES